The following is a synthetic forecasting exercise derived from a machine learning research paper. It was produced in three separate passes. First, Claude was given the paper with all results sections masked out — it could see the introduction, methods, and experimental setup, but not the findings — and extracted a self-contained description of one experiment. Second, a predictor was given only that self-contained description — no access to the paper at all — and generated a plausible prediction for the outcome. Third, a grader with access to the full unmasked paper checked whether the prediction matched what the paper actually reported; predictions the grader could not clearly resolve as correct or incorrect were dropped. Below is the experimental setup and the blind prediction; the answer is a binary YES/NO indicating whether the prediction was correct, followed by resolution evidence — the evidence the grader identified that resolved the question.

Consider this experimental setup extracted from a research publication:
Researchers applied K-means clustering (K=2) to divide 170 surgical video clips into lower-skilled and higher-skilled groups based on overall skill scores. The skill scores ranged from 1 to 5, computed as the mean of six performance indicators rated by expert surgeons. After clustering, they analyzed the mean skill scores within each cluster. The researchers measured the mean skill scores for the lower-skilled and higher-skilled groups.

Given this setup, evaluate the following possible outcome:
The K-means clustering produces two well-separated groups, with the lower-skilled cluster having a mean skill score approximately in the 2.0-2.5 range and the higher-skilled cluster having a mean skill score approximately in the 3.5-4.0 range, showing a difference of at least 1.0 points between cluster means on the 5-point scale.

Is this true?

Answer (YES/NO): NO